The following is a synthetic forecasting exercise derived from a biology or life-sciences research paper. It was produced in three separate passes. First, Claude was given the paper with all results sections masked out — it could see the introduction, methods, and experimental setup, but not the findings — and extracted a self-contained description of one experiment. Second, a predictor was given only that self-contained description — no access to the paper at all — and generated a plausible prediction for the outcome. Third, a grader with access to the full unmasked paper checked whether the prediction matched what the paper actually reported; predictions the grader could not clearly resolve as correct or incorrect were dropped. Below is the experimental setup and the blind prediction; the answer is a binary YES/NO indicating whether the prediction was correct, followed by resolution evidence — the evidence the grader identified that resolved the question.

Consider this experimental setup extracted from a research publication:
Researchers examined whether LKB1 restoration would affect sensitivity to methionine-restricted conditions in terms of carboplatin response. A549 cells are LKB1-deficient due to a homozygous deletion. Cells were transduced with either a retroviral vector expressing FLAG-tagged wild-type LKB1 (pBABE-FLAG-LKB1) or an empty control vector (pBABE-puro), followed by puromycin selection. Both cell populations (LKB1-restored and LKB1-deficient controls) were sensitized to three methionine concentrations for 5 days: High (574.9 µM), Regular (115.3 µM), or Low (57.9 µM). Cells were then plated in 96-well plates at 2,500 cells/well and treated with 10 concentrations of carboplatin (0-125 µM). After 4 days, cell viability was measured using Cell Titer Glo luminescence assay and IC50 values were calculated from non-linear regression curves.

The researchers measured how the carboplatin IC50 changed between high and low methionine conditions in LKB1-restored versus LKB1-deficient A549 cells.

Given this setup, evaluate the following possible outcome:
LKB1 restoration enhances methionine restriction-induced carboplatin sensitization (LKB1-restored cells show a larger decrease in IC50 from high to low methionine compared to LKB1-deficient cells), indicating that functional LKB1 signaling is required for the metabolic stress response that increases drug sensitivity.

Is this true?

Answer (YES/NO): NO